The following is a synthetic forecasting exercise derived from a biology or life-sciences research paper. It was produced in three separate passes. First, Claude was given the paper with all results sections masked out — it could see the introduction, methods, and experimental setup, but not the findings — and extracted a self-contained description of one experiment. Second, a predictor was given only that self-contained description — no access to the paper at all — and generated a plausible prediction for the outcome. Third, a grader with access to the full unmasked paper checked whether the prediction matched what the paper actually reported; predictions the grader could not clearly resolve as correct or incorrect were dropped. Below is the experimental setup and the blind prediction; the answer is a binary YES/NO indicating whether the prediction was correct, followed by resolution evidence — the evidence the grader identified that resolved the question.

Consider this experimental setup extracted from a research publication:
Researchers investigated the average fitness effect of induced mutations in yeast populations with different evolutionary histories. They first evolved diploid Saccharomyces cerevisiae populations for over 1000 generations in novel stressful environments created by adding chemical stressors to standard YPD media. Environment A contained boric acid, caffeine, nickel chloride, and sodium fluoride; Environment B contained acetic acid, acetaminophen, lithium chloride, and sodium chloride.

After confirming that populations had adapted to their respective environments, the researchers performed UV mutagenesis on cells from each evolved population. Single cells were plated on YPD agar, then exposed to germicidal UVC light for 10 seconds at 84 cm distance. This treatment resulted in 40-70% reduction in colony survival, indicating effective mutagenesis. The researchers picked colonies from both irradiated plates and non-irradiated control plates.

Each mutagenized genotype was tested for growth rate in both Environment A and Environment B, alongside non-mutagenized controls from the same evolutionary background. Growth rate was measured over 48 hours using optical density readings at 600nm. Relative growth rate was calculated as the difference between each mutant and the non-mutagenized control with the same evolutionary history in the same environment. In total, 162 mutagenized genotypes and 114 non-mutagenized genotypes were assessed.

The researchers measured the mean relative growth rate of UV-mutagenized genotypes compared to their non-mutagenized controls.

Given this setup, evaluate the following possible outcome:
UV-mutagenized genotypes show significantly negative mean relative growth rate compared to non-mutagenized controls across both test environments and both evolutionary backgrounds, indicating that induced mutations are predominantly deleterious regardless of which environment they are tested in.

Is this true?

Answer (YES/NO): NO